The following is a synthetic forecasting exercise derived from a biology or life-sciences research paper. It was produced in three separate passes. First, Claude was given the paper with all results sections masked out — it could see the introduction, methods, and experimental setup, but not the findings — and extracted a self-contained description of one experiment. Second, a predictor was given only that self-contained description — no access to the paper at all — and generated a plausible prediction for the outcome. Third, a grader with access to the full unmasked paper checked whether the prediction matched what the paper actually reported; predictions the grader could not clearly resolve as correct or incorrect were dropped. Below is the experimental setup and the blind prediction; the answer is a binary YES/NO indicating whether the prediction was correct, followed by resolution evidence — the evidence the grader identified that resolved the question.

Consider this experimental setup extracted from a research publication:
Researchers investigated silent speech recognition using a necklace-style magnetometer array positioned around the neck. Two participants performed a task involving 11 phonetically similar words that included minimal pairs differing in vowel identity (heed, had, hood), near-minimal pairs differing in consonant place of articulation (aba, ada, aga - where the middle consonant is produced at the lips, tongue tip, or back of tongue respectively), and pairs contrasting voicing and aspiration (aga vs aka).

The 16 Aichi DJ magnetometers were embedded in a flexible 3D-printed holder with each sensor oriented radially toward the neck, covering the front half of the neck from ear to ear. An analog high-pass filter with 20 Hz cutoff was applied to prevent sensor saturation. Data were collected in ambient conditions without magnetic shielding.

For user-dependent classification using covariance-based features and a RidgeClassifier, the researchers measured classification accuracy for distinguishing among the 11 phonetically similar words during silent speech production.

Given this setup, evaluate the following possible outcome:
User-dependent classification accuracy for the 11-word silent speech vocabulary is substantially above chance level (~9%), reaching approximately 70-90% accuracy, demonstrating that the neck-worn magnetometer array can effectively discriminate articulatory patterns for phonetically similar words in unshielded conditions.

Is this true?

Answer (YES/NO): YES